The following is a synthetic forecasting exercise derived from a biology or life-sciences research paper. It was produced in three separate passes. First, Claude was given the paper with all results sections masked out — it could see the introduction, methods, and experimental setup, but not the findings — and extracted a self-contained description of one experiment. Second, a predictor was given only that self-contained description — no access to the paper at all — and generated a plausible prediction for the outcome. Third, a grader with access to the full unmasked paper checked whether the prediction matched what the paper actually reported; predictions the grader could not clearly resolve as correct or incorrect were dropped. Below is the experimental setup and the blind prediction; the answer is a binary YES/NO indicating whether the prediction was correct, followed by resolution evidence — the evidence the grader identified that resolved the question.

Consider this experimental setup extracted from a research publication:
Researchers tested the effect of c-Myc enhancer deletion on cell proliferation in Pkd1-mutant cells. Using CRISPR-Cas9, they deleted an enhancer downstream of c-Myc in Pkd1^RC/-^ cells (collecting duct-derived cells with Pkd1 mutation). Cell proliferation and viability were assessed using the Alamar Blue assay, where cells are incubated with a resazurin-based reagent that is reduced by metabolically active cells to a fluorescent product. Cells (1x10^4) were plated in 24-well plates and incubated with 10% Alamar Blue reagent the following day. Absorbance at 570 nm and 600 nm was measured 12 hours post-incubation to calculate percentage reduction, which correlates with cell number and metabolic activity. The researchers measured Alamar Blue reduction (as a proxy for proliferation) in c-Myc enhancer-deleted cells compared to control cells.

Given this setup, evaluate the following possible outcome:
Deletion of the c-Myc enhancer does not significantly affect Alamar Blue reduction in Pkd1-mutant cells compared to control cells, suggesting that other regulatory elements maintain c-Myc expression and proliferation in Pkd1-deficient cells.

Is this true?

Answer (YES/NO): NO